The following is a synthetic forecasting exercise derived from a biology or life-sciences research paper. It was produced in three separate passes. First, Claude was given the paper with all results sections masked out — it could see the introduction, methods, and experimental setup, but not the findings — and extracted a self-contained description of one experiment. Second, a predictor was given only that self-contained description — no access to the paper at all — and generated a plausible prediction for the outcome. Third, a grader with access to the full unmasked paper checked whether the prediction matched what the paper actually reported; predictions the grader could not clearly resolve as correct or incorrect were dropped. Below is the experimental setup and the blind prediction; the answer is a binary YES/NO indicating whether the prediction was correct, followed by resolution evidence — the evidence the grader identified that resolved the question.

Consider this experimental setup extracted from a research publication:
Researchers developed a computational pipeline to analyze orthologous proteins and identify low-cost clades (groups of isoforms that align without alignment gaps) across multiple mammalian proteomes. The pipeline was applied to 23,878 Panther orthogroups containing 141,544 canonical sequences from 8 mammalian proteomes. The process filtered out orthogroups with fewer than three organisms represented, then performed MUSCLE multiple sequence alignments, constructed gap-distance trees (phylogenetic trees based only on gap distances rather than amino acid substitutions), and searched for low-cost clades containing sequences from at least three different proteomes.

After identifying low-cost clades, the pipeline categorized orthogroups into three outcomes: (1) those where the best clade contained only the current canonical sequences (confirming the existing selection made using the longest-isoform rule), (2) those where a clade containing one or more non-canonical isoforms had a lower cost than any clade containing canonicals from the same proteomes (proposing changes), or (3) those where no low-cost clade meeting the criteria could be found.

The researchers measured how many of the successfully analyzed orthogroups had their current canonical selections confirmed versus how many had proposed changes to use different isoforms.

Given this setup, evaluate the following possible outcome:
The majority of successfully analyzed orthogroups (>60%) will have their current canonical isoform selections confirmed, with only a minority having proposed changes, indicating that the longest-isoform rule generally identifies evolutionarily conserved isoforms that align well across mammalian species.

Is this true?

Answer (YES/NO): YES